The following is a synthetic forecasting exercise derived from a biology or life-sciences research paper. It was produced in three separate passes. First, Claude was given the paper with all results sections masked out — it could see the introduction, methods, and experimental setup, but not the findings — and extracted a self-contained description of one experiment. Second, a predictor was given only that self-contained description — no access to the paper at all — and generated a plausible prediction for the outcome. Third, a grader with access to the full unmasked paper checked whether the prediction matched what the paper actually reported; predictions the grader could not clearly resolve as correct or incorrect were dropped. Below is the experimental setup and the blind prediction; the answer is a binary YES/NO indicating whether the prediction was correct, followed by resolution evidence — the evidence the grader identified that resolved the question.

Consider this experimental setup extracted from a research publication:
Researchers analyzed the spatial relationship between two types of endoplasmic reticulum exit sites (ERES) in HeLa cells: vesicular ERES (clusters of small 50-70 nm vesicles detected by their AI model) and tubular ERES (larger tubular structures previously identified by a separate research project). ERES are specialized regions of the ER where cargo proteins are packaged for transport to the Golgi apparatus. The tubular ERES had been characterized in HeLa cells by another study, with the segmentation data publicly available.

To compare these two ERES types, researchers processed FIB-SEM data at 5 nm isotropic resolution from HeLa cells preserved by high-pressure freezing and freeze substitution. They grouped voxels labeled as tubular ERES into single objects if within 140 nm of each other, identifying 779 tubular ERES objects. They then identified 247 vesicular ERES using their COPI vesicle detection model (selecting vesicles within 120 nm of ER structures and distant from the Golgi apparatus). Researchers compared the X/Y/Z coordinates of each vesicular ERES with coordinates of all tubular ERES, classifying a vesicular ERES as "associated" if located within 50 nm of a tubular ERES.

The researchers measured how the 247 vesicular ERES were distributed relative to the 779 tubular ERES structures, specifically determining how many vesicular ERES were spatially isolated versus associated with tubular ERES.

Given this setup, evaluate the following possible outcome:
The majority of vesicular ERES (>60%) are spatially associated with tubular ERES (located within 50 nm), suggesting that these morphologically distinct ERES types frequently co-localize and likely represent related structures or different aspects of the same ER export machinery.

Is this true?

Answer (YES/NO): NO